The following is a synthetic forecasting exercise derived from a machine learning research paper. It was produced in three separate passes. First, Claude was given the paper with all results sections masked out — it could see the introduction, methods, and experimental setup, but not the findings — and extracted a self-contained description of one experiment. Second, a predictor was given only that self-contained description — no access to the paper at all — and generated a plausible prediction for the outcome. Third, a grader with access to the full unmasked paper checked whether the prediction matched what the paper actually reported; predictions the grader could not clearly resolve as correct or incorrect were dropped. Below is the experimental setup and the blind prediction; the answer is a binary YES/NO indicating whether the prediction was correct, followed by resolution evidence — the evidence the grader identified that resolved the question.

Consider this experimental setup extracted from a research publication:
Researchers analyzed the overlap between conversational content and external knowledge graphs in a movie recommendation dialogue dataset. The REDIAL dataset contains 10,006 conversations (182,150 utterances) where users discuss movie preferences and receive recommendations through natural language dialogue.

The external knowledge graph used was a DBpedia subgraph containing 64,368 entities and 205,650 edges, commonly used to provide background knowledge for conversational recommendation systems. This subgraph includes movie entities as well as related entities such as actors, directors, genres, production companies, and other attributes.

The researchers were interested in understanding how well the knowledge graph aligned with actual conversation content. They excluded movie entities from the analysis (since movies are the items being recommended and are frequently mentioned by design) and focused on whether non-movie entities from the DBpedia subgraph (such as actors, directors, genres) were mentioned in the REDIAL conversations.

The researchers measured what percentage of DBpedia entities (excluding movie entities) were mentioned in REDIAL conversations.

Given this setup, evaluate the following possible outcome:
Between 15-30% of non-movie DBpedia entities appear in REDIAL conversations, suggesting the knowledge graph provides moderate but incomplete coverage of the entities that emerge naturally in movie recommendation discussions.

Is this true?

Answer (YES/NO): NO